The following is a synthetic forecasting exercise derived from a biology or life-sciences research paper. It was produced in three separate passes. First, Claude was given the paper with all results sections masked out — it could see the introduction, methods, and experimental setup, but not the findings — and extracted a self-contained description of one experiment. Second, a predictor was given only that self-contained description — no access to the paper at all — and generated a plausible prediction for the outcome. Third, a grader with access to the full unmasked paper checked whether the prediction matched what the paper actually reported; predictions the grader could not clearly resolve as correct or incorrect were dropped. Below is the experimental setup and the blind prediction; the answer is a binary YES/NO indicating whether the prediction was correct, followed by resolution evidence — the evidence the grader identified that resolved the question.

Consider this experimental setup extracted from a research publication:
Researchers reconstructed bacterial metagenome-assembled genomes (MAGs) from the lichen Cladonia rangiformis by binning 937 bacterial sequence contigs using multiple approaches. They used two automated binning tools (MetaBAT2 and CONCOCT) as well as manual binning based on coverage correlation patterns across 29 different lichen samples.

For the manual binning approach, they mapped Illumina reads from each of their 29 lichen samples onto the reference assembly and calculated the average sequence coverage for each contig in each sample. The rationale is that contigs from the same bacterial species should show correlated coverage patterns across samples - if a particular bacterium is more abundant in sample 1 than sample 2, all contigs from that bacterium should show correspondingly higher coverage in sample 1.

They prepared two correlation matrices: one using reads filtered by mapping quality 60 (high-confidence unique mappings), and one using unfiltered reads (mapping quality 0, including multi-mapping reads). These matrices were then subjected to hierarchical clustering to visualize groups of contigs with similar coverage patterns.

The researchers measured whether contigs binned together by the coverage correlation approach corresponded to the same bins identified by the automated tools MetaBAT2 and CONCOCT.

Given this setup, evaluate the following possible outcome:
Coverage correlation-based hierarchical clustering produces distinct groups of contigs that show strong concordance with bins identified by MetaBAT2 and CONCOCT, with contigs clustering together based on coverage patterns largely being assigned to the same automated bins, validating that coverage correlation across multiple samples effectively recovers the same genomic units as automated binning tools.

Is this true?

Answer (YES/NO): NO